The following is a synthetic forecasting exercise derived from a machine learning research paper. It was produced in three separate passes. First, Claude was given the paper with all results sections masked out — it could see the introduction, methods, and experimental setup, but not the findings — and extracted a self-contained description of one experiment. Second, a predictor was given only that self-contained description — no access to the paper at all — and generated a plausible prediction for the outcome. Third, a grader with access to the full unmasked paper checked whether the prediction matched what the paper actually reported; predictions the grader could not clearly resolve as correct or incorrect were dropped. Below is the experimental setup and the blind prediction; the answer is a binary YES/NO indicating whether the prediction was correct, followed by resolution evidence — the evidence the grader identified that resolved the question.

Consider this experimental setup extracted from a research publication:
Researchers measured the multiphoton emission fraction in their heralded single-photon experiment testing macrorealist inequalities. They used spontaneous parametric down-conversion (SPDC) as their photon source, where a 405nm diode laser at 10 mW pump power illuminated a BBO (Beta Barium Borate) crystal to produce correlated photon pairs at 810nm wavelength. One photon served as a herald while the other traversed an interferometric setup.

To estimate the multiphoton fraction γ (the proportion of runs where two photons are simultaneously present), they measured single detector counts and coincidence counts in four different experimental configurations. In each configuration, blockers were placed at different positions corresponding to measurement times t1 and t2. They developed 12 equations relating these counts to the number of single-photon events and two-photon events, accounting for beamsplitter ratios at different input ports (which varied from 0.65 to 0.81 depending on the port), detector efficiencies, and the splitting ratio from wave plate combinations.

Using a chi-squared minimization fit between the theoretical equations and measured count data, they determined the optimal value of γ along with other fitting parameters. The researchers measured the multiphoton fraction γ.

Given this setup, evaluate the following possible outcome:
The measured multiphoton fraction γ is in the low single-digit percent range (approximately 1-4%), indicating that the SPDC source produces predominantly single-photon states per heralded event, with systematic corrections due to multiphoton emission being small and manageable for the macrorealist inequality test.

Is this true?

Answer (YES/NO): NO